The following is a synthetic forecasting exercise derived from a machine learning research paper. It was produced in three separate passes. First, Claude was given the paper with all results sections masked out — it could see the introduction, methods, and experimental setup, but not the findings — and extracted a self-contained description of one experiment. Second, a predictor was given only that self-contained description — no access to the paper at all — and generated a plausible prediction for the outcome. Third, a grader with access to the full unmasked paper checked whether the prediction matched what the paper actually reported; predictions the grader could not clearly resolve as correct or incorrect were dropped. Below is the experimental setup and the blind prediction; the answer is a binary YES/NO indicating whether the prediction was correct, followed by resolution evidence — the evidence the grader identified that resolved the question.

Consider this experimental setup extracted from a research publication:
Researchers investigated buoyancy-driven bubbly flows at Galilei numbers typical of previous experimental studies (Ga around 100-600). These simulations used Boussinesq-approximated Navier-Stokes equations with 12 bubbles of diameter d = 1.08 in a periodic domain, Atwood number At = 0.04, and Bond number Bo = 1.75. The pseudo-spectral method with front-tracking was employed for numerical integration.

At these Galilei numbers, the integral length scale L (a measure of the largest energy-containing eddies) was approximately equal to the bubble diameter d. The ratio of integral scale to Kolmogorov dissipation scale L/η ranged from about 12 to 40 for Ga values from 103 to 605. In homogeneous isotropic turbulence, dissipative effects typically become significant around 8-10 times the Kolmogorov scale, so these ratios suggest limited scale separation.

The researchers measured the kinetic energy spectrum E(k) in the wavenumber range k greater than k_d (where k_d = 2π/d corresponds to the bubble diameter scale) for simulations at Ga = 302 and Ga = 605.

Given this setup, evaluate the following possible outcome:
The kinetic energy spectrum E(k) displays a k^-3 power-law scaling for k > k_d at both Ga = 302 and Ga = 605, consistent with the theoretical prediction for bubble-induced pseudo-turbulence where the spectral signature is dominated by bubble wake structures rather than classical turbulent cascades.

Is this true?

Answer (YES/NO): NO